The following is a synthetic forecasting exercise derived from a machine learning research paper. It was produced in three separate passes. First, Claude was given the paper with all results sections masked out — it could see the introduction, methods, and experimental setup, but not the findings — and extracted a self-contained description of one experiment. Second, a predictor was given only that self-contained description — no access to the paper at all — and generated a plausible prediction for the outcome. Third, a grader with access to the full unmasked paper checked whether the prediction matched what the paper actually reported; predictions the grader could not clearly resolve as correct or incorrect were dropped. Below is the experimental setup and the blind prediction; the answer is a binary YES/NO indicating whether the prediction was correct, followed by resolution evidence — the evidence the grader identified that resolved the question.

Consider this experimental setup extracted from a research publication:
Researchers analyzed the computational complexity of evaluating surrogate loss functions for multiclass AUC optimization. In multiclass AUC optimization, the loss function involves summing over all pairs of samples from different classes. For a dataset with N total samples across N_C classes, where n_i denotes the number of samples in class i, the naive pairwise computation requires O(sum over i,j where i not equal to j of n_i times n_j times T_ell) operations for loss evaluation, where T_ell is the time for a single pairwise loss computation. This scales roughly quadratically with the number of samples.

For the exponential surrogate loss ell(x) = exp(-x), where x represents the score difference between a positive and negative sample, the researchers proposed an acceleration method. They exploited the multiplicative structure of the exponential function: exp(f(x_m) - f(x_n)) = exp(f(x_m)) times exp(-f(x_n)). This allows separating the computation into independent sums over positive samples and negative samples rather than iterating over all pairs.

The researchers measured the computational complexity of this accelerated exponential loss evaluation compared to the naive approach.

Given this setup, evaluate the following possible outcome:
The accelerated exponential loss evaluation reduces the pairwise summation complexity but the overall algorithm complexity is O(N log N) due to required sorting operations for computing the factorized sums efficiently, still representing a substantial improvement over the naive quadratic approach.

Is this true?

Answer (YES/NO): NO